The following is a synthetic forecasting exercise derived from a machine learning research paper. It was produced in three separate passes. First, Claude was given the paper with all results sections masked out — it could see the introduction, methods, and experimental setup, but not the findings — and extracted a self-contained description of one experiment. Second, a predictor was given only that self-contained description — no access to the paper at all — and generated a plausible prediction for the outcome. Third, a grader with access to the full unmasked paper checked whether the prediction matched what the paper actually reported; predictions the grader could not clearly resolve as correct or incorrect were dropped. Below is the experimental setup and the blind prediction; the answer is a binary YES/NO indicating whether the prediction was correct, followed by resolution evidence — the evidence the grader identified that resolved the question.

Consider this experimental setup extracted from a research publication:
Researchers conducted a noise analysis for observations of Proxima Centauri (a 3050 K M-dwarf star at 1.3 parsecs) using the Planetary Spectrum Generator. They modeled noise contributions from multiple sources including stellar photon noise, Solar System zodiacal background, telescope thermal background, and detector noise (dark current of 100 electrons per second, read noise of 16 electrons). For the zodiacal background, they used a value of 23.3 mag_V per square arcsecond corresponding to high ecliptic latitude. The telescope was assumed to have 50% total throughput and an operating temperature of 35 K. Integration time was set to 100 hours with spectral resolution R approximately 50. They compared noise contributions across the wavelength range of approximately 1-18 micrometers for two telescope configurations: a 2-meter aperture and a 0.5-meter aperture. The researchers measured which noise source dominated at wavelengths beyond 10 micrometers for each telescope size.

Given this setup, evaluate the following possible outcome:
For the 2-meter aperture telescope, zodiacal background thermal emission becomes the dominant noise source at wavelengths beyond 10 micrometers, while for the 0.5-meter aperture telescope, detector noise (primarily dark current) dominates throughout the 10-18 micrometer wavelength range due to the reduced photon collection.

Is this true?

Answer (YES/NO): NO